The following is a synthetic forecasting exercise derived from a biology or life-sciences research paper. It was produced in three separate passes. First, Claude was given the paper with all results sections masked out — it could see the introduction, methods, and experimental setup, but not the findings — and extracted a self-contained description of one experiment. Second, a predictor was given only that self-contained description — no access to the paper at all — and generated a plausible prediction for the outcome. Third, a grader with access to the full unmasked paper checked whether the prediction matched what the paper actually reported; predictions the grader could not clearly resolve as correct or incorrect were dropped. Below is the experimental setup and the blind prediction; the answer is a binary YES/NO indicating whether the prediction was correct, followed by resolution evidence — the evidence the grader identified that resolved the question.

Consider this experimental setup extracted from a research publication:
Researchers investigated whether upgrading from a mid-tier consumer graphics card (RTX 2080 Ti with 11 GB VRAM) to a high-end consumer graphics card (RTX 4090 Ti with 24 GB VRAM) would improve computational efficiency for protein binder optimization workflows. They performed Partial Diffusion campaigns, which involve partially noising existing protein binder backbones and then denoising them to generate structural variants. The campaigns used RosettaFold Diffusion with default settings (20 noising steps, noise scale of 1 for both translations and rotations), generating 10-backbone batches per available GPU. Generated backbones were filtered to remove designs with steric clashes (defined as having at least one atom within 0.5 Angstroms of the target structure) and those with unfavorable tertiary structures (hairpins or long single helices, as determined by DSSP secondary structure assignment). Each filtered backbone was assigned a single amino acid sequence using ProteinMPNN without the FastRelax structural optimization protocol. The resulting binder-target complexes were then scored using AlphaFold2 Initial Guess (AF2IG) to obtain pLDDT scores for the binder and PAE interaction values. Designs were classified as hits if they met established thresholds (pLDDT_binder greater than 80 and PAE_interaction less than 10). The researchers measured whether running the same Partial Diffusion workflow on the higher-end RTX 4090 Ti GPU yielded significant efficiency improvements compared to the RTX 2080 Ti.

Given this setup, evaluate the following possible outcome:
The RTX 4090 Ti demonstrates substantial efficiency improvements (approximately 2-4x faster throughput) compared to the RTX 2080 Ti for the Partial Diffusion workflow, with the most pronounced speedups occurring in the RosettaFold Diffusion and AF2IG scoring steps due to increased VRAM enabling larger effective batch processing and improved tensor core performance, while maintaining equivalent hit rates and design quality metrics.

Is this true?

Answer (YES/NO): NO